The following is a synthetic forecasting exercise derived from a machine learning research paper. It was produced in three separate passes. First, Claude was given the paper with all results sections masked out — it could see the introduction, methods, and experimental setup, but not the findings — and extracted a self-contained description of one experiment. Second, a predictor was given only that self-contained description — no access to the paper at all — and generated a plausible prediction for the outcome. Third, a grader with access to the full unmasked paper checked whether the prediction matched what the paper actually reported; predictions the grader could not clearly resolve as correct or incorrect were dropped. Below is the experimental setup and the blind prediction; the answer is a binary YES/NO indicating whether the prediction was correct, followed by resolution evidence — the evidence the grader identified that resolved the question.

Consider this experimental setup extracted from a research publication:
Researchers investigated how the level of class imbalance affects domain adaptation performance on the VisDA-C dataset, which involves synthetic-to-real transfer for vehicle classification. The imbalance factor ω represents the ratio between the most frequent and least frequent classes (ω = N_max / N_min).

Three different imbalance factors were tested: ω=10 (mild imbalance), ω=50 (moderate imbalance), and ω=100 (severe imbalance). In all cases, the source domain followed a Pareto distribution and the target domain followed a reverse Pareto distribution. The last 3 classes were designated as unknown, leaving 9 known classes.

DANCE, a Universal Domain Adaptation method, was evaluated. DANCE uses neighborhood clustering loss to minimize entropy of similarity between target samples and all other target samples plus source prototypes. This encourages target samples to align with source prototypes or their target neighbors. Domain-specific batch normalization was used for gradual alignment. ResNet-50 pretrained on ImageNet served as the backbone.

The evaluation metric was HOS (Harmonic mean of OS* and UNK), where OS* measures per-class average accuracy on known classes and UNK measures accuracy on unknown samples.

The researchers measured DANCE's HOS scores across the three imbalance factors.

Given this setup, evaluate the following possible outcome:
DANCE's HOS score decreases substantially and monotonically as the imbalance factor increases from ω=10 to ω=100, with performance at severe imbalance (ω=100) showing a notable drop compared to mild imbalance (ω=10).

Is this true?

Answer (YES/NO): NO